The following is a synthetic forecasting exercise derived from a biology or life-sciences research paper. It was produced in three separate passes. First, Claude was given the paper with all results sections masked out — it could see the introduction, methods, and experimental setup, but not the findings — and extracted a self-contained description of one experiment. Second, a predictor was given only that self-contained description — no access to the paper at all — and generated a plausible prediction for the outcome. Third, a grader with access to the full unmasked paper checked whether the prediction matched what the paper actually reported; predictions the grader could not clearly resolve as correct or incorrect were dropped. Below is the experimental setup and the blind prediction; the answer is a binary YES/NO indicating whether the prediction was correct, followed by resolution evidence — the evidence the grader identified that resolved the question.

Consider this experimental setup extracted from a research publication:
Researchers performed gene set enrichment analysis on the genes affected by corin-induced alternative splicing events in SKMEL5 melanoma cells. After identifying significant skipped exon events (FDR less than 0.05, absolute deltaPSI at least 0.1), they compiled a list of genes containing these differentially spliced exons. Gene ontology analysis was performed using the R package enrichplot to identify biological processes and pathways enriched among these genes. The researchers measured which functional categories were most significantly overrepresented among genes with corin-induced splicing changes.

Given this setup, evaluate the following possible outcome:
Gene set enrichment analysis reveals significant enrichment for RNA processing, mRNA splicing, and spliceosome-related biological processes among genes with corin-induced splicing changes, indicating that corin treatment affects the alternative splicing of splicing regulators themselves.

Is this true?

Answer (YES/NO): NO